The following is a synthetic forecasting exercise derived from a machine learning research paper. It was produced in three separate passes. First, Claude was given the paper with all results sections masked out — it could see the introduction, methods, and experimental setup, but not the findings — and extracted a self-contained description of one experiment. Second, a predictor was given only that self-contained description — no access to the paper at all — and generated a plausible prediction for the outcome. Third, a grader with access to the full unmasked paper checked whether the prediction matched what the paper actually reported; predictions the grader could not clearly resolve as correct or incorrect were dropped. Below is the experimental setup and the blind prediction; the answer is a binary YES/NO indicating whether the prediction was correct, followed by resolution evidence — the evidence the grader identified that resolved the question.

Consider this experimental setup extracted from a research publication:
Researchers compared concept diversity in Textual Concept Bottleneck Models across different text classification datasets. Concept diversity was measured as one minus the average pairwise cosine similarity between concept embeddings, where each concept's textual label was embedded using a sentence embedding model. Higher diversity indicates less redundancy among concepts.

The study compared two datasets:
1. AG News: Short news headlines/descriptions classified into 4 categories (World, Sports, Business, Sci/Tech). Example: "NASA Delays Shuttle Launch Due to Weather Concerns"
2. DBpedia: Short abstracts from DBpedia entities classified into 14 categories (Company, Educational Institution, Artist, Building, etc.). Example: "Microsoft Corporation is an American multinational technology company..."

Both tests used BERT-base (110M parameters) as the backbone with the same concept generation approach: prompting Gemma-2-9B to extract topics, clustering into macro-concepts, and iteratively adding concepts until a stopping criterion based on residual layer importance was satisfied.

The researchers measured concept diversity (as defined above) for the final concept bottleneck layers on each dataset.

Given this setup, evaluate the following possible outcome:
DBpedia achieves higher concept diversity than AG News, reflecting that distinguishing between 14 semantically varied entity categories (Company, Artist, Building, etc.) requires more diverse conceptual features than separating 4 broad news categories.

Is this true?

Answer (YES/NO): YES